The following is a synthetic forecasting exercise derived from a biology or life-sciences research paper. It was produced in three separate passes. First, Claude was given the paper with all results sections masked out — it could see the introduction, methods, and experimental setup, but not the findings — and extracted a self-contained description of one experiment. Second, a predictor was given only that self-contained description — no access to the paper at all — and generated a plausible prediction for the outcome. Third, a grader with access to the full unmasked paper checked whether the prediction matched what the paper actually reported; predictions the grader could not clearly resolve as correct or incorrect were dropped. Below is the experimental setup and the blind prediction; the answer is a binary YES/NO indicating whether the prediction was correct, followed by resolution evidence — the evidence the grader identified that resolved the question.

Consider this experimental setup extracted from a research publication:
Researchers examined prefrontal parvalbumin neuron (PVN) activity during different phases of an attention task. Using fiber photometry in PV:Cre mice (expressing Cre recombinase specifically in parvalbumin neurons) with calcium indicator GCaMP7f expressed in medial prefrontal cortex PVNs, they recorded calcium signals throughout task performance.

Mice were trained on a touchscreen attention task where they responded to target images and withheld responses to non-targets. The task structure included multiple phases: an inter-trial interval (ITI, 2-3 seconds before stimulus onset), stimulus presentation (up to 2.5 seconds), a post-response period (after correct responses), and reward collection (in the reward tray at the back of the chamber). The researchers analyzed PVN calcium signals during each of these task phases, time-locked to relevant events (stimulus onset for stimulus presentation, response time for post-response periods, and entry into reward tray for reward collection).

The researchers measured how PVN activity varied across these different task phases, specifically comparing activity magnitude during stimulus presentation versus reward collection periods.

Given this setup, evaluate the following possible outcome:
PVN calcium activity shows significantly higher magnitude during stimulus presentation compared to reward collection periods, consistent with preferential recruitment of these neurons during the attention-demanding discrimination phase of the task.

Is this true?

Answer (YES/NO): YES